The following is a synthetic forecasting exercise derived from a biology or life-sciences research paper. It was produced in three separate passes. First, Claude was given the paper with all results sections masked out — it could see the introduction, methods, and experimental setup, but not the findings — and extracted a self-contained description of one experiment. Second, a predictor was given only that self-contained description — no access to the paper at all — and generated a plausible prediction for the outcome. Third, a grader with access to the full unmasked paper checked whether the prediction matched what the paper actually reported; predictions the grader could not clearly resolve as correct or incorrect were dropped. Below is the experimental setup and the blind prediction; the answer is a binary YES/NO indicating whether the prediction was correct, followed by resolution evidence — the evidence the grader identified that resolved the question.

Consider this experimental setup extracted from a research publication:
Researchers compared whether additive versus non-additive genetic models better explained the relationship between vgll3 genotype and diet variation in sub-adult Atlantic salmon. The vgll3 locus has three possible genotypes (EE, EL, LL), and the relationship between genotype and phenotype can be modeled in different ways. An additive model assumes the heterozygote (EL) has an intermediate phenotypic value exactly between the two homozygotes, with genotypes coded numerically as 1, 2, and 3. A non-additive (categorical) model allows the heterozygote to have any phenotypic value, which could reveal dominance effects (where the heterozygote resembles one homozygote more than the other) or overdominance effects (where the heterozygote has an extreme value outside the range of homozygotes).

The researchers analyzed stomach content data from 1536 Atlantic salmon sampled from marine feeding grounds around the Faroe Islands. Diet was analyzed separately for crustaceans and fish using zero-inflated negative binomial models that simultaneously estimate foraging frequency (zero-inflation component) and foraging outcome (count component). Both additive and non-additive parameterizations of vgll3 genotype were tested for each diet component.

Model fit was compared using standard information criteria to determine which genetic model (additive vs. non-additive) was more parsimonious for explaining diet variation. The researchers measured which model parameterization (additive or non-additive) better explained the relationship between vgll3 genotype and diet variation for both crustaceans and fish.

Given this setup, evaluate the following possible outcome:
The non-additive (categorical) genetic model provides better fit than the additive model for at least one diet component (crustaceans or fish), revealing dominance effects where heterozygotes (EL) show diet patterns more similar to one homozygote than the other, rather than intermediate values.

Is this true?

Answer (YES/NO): NO